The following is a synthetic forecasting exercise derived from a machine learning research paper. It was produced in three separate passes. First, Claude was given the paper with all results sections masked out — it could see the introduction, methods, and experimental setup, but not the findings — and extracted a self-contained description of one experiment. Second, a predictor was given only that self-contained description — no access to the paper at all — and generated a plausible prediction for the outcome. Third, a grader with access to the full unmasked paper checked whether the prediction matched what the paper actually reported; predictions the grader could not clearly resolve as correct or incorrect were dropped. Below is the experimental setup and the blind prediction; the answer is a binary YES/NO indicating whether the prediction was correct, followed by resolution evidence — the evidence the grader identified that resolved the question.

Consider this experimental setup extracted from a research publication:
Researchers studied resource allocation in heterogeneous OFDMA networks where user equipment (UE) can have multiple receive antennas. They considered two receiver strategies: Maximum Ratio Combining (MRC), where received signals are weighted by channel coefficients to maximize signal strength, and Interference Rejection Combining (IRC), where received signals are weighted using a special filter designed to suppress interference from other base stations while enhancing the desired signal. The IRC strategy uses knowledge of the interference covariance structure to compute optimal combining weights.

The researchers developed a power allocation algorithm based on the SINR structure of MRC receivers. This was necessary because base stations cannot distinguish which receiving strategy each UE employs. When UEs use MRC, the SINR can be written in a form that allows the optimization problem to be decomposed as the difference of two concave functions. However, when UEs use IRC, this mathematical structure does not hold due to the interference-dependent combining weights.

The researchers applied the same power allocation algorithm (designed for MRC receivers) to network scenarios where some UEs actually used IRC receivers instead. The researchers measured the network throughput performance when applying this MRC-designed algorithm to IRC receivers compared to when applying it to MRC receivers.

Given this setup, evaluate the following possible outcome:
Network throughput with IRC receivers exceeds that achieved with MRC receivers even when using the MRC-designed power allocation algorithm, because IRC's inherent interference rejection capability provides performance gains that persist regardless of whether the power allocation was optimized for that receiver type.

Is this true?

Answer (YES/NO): YES